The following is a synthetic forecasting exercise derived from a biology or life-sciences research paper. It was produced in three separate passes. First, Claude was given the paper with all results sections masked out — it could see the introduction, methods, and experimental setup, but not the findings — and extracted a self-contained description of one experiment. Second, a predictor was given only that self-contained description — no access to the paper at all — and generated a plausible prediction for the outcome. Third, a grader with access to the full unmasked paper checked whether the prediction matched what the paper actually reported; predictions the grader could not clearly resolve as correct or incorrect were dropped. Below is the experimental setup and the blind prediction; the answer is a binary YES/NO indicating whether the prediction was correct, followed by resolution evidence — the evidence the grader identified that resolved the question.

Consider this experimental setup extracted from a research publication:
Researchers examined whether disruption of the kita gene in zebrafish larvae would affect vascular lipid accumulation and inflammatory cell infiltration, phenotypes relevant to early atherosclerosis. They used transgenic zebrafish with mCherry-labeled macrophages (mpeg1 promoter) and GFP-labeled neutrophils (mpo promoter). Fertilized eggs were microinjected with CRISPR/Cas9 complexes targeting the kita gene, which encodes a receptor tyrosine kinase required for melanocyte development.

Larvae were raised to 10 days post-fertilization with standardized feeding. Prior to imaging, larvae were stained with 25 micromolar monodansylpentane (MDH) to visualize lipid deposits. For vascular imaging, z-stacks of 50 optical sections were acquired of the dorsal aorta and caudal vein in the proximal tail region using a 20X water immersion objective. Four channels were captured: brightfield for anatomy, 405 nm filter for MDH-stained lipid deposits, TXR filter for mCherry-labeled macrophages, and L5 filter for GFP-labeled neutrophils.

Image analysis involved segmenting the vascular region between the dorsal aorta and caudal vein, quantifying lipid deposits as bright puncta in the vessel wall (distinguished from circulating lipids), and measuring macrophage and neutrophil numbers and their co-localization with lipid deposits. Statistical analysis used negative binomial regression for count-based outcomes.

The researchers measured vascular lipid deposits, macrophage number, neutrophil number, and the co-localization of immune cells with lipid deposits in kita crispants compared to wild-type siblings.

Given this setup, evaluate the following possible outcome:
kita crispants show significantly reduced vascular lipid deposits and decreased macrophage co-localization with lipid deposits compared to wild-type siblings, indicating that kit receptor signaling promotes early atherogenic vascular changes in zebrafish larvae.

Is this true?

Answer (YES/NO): NO